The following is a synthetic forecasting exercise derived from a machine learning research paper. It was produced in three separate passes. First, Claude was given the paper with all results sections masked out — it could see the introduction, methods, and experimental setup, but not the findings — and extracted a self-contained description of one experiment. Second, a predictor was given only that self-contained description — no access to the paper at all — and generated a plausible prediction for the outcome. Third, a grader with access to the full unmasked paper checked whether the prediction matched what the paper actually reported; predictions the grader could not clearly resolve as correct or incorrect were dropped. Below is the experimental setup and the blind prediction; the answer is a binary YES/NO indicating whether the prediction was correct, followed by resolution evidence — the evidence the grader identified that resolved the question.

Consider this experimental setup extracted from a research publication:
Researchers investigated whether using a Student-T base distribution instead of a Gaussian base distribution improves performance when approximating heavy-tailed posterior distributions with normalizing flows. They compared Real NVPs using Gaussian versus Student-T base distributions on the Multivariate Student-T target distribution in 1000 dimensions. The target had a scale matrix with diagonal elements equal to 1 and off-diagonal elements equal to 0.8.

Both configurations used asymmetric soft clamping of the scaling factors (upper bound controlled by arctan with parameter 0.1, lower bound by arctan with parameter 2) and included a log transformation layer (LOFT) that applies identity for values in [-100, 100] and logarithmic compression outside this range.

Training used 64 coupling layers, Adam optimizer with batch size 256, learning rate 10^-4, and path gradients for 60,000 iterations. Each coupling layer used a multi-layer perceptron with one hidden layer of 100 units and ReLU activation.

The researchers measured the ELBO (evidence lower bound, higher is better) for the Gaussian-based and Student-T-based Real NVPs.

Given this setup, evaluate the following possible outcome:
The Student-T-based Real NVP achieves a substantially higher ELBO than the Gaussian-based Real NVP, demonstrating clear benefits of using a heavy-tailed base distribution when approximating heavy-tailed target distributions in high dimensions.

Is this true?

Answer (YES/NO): NO